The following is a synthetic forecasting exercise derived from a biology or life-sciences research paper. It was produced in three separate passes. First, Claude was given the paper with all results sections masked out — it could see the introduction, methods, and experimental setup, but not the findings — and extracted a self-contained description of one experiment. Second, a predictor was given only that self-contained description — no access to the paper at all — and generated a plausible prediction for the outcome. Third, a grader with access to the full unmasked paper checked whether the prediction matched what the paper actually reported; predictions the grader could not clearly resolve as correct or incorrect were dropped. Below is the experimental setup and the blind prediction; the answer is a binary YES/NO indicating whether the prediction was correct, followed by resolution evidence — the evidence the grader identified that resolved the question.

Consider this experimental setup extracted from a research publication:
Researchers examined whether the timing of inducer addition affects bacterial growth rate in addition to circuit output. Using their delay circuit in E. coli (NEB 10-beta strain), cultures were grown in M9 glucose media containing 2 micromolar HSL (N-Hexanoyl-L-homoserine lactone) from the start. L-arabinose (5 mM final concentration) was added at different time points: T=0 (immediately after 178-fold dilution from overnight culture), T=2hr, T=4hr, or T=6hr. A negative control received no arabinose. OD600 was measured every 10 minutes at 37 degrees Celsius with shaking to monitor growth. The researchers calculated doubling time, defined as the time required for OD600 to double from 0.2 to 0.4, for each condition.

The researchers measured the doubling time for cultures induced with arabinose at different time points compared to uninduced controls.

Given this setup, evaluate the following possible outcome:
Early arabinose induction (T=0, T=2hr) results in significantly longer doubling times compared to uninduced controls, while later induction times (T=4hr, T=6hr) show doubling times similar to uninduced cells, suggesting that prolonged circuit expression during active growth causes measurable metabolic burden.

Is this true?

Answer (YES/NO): NO